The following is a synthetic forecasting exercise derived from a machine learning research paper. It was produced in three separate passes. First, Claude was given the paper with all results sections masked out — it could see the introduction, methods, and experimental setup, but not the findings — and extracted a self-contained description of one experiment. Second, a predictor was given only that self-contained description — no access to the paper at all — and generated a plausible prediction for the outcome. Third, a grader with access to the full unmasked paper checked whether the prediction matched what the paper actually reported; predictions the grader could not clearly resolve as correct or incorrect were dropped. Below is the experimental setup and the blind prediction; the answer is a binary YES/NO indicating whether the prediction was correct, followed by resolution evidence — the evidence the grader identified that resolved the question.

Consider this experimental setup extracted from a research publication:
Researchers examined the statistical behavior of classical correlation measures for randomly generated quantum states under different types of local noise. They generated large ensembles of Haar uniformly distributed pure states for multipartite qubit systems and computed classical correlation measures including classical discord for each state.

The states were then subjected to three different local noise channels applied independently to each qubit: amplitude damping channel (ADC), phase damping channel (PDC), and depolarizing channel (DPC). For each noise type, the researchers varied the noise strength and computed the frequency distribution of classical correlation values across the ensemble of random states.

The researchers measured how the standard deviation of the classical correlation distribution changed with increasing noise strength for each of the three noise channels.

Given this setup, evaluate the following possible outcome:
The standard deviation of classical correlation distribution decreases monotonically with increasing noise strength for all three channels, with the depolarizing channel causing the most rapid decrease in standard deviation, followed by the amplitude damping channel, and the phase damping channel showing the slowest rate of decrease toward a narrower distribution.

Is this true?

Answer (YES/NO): NO